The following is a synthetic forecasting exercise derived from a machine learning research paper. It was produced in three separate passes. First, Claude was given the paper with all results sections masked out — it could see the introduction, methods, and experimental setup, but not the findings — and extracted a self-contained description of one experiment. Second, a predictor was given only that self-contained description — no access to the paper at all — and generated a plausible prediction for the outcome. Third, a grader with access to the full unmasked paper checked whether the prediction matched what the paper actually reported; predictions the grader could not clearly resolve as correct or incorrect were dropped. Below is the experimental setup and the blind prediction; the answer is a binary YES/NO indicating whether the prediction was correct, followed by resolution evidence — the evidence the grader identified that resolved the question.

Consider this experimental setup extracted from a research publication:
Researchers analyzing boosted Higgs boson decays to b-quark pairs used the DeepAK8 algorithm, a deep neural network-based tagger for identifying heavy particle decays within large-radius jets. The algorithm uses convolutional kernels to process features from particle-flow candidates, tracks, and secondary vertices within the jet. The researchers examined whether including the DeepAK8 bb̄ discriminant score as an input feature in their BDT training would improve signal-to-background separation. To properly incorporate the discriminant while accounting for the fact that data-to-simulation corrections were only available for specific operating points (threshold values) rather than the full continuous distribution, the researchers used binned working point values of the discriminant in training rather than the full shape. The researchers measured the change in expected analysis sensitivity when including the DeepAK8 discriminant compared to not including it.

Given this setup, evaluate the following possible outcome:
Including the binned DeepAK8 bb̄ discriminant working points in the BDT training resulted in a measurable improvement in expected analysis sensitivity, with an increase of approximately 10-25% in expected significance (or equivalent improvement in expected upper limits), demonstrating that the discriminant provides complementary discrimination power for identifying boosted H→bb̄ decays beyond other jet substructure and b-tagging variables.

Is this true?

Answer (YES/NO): NO